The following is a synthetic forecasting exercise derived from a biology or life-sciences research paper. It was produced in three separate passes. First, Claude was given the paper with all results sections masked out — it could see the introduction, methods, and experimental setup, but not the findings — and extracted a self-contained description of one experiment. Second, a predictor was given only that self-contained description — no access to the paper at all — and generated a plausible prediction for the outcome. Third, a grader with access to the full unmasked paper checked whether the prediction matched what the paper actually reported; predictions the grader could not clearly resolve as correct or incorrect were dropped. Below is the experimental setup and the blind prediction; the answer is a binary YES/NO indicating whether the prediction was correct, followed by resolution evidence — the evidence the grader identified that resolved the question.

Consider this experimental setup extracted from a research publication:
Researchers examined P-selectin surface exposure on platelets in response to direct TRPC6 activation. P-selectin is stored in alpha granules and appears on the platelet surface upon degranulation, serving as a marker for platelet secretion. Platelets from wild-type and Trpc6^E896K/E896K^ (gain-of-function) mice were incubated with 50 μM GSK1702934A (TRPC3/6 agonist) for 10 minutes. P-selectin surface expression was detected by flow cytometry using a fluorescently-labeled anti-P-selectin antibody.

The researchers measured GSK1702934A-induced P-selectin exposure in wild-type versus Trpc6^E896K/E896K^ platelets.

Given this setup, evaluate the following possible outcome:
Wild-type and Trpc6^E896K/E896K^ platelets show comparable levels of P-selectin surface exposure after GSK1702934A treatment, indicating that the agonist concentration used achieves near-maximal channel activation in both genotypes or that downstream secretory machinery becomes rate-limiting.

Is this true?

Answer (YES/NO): NO